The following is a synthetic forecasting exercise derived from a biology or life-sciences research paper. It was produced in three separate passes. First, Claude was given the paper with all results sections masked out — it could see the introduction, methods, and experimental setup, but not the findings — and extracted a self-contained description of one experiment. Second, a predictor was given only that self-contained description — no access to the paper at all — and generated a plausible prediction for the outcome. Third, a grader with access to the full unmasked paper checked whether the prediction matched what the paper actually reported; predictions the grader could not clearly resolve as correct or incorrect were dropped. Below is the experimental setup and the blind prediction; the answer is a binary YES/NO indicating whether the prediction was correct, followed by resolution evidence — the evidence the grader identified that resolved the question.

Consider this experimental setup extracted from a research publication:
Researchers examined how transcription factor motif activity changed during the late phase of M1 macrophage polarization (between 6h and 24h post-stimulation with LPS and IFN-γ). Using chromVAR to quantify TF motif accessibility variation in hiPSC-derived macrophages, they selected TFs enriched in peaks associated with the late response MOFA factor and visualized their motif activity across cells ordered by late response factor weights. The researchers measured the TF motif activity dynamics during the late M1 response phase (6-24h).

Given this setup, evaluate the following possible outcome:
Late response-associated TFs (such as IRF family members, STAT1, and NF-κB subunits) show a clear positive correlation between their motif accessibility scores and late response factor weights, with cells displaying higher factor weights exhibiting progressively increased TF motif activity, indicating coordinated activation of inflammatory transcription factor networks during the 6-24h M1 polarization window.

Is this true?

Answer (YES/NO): NO